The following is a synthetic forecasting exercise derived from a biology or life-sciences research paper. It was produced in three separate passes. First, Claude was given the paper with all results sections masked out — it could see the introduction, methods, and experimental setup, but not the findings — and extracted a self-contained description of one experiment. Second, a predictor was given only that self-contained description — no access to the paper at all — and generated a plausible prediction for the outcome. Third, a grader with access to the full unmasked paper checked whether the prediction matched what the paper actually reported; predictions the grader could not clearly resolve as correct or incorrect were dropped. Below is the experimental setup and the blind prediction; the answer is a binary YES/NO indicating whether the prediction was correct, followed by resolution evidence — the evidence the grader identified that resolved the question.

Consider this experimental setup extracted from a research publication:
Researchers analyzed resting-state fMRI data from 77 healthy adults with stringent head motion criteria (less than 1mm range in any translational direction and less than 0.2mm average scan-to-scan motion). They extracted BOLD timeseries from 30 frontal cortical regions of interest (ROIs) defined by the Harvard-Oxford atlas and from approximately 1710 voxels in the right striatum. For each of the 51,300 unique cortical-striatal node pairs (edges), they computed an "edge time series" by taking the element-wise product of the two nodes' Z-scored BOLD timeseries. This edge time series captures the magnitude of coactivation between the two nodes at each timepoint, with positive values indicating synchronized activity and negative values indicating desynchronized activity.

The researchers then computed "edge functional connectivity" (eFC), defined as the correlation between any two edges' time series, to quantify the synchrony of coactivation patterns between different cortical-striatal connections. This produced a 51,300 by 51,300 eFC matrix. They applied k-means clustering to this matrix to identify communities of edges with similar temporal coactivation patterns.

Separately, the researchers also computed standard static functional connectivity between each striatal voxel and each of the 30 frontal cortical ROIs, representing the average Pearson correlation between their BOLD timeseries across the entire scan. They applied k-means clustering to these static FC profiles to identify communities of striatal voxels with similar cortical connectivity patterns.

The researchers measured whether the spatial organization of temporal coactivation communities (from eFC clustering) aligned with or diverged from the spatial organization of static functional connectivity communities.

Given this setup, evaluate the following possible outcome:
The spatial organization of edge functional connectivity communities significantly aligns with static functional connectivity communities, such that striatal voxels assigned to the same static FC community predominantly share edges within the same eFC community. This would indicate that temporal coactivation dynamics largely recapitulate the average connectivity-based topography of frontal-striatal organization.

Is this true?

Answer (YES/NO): NO